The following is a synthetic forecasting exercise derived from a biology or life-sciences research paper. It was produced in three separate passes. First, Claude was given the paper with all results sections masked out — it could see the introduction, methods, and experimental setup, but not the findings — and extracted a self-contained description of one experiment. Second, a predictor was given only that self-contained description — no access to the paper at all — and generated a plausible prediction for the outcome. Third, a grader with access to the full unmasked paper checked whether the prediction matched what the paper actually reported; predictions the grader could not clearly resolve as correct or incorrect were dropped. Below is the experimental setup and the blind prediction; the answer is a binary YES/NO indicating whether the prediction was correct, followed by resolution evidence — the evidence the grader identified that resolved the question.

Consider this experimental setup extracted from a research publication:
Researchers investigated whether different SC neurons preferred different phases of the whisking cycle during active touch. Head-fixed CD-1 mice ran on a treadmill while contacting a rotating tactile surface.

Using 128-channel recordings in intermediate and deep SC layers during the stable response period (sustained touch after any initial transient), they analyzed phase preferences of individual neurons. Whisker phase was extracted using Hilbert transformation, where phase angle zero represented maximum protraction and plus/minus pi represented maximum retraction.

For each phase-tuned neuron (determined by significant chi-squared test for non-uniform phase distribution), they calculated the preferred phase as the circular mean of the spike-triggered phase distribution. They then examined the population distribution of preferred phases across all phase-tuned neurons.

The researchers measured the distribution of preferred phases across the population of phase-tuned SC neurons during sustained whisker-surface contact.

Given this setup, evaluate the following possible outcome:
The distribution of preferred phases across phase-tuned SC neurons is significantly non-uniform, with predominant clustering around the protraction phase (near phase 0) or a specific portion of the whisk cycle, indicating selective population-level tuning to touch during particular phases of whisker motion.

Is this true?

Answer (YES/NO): NO